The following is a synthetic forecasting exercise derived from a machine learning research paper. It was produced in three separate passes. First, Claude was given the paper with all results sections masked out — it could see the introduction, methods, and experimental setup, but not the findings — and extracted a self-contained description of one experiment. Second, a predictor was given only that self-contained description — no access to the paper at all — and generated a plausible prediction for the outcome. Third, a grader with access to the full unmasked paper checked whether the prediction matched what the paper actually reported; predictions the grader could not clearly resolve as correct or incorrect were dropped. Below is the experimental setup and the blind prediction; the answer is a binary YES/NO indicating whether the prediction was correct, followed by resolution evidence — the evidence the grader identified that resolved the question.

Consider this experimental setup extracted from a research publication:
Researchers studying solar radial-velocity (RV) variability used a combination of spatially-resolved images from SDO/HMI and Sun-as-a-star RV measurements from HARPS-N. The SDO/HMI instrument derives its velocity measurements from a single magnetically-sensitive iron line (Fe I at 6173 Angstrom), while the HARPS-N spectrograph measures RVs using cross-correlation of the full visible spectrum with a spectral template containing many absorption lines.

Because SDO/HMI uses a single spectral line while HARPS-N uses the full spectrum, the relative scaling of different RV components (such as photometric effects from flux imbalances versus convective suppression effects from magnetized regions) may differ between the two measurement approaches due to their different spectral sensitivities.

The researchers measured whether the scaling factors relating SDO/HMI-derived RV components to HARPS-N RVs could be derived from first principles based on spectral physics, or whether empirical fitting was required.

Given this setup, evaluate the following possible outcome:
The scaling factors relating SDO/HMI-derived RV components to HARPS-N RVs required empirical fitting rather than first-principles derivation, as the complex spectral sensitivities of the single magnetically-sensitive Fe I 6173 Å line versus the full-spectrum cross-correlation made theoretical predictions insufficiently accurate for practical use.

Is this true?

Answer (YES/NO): YES